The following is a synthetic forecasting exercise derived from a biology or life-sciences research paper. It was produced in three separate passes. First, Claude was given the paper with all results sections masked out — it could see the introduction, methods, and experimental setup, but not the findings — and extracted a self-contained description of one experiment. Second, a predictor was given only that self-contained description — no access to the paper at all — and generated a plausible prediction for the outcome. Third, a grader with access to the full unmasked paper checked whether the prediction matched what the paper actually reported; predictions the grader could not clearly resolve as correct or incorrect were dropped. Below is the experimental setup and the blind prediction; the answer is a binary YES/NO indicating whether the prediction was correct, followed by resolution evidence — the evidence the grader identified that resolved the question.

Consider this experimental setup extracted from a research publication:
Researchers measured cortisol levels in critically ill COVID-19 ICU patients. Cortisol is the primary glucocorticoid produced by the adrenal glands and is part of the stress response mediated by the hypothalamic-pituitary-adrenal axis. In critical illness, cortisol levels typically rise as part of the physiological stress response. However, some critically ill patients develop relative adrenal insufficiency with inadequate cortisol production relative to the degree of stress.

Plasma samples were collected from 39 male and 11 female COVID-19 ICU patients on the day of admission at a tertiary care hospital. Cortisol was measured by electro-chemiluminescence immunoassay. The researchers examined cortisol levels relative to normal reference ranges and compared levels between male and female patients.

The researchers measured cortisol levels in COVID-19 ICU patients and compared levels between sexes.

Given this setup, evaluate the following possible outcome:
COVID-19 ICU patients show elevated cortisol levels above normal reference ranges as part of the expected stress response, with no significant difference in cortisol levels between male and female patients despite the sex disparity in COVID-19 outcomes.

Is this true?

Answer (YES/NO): NO